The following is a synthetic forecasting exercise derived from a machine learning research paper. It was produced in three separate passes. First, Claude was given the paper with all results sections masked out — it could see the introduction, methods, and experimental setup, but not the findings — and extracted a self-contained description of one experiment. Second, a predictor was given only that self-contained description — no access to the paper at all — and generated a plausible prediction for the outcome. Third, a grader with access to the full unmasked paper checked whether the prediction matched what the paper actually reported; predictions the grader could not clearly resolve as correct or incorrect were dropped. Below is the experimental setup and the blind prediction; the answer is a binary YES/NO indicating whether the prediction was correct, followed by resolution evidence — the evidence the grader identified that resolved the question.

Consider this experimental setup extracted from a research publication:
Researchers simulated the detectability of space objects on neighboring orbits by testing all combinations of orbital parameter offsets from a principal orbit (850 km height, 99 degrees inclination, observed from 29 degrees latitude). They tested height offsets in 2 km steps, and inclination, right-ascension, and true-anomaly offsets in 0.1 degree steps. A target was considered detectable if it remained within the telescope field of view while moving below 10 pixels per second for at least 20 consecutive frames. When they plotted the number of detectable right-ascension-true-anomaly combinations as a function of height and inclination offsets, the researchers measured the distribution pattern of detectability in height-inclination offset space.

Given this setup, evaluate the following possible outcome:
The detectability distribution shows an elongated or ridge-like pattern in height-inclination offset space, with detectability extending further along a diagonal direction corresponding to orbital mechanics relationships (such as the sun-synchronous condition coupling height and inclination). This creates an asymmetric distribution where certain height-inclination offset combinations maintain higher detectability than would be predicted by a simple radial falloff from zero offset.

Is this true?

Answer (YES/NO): NO